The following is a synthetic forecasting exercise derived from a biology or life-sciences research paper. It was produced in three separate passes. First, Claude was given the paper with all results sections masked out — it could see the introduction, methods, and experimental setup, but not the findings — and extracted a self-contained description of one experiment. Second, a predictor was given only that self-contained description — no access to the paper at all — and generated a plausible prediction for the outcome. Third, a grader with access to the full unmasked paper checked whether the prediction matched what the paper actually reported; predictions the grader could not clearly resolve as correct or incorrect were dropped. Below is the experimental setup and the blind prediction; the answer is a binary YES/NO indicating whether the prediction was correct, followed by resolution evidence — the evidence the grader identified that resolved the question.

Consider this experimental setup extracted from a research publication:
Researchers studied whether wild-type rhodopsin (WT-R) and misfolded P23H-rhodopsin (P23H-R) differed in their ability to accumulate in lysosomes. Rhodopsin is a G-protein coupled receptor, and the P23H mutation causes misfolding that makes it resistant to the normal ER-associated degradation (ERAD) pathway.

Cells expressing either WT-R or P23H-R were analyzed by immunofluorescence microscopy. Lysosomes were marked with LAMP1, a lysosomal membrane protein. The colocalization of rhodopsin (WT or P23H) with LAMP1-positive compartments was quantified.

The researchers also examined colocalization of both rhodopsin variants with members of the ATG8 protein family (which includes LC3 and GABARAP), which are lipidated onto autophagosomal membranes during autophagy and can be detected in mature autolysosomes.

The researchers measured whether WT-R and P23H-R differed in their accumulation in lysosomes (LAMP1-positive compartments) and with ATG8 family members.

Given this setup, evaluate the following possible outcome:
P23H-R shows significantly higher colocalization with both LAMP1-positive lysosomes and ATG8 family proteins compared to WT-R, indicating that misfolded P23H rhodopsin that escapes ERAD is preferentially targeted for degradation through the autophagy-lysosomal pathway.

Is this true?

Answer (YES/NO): YES